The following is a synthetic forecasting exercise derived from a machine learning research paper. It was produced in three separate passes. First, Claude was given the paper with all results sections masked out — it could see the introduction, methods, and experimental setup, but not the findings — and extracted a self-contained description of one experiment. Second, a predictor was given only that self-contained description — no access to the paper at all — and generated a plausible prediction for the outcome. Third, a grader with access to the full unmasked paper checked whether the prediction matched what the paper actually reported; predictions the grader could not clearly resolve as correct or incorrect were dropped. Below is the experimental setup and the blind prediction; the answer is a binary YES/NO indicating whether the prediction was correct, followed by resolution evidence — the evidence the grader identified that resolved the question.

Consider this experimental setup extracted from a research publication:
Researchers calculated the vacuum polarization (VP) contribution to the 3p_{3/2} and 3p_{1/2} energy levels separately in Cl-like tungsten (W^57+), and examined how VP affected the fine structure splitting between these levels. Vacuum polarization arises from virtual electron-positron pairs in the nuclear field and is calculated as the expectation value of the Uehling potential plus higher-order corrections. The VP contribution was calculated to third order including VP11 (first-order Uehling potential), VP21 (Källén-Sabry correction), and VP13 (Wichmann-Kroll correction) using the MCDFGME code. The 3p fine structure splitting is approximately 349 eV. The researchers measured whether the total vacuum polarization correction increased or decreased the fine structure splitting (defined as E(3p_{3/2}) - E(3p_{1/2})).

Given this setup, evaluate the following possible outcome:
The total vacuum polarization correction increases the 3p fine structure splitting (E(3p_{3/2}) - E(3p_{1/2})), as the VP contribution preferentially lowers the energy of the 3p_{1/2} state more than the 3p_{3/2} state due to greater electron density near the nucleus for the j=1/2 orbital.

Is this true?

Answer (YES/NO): NO